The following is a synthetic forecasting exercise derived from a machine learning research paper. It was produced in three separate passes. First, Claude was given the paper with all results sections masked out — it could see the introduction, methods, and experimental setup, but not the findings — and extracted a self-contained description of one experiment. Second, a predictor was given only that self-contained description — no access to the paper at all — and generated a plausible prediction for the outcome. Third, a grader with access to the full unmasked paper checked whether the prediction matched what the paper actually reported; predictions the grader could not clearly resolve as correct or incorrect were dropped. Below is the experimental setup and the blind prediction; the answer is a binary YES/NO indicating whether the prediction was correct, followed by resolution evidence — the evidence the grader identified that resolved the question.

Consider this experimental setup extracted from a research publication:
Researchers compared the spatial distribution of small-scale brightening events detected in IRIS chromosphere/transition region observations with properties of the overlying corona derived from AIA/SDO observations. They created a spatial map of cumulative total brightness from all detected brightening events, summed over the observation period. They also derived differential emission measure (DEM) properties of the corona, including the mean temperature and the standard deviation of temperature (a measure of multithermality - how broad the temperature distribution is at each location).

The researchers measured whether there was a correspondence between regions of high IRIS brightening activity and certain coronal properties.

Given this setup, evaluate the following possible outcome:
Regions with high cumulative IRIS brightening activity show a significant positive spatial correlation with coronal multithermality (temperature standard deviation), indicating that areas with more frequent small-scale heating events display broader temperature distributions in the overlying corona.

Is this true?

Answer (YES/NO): NO